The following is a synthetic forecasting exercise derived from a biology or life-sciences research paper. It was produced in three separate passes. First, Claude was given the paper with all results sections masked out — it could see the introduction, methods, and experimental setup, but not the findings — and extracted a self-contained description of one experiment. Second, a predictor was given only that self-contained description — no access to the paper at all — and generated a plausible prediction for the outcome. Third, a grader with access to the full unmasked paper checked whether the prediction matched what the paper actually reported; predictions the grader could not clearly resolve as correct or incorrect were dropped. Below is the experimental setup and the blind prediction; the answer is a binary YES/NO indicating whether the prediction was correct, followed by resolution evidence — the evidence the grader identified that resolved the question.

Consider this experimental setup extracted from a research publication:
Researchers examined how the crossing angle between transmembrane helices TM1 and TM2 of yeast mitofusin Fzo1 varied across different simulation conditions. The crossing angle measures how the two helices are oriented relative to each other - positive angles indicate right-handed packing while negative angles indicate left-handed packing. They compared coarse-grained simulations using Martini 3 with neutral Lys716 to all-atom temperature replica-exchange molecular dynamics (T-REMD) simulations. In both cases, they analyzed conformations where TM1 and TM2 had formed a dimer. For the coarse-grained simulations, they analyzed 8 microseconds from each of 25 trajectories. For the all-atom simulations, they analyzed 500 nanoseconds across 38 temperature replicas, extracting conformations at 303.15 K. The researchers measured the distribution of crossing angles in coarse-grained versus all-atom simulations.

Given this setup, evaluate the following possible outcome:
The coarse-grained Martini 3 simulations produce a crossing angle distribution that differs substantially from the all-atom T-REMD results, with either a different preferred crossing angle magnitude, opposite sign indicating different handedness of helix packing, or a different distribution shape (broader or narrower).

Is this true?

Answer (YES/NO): NO